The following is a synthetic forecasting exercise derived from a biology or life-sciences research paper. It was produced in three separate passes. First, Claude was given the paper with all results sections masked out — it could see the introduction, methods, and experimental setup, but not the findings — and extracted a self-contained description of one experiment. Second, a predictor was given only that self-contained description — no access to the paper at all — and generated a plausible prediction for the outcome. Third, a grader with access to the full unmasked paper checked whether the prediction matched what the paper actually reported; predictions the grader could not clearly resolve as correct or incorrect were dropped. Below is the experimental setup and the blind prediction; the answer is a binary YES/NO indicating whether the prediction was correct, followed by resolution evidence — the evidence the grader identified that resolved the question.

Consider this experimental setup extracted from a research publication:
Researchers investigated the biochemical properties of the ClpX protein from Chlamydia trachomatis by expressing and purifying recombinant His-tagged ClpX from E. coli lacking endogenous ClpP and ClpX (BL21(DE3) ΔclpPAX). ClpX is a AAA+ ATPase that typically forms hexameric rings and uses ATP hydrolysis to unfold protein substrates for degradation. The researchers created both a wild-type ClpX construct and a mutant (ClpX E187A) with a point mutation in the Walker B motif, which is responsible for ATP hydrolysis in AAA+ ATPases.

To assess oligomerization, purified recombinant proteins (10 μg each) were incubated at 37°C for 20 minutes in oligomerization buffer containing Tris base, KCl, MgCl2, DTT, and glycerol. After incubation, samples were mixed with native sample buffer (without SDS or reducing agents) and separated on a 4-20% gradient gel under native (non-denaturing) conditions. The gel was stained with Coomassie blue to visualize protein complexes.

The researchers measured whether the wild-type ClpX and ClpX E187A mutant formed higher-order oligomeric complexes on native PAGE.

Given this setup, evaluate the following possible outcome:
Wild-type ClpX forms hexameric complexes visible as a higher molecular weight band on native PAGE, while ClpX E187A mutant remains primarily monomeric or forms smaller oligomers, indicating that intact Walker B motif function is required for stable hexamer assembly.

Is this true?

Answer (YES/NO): NO